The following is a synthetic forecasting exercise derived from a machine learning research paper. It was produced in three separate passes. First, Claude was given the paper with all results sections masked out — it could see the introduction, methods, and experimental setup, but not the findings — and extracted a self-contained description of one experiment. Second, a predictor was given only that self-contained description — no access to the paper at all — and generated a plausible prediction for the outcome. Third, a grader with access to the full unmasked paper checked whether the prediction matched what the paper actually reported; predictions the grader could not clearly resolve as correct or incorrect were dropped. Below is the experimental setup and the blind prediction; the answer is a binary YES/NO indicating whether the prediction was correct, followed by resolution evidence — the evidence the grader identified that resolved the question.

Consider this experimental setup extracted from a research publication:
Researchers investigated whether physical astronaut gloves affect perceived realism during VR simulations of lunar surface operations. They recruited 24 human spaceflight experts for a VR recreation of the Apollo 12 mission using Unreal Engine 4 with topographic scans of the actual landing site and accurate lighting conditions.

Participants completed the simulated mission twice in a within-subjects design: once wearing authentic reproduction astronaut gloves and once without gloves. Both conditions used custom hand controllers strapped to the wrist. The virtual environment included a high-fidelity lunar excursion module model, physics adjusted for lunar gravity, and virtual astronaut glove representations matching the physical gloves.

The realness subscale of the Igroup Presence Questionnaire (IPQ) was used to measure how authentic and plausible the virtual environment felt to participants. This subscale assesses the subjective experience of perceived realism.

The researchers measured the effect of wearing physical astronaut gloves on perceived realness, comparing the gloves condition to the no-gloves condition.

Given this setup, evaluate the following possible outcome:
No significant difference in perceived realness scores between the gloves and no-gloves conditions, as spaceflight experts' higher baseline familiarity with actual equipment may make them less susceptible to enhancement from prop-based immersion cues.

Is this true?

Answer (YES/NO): NO